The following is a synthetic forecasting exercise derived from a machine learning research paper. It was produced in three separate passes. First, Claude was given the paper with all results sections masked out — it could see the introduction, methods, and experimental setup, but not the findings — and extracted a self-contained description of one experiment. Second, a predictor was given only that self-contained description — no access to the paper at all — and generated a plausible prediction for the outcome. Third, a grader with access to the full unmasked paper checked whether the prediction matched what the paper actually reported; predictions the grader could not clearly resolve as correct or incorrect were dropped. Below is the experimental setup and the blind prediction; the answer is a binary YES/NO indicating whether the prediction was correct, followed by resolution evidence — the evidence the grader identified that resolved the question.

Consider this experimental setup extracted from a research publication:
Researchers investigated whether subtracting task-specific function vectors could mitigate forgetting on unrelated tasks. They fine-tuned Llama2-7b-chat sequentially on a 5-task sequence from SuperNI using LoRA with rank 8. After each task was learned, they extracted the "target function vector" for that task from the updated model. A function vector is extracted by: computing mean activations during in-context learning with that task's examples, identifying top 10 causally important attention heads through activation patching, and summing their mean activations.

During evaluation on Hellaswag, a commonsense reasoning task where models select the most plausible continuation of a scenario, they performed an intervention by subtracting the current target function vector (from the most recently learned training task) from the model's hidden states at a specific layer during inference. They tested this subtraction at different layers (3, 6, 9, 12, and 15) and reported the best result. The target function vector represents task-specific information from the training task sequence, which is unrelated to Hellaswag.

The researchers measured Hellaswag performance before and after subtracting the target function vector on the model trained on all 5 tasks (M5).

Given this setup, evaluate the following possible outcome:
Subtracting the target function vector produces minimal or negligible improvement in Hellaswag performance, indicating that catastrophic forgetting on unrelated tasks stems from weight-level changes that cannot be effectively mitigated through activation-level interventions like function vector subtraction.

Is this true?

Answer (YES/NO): NO